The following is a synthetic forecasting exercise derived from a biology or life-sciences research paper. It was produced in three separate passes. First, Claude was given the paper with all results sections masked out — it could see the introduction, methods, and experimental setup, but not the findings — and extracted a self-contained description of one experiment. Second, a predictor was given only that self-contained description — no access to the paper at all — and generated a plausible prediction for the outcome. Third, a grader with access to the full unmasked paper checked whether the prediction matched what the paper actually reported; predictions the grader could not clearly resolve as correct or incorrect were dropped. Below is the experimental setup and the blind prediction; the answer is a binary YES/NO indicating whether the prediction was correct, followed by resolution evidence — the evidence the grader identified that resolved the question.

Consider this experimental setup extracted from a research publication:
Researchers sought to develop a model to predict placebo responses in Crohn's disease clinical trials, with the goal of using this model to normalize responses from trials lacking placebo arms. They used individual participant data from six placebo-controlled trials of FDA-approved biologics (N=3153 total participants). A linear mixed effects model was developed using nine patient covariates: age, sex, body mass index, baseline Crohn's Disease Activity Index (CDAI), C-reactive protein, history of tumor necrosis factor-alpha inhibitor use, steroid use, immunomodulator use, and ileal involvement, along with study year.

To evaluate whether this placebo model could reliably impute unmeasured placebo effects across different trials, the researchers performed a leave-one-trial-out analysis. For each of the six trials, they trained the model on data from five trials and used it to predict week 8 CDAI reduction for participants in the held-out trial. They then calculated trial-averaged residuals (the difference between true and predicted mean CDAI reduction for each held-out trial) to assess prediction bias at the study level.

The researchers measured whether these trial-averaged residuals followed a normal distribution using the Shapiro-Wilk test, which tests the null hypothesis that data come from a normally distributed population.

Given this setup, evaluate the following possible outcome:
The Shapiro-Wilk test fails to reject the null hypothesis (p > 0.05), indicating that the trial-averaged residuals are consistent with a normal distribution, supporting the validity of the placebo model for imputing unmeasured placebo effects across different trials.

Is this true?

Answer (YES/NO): YES